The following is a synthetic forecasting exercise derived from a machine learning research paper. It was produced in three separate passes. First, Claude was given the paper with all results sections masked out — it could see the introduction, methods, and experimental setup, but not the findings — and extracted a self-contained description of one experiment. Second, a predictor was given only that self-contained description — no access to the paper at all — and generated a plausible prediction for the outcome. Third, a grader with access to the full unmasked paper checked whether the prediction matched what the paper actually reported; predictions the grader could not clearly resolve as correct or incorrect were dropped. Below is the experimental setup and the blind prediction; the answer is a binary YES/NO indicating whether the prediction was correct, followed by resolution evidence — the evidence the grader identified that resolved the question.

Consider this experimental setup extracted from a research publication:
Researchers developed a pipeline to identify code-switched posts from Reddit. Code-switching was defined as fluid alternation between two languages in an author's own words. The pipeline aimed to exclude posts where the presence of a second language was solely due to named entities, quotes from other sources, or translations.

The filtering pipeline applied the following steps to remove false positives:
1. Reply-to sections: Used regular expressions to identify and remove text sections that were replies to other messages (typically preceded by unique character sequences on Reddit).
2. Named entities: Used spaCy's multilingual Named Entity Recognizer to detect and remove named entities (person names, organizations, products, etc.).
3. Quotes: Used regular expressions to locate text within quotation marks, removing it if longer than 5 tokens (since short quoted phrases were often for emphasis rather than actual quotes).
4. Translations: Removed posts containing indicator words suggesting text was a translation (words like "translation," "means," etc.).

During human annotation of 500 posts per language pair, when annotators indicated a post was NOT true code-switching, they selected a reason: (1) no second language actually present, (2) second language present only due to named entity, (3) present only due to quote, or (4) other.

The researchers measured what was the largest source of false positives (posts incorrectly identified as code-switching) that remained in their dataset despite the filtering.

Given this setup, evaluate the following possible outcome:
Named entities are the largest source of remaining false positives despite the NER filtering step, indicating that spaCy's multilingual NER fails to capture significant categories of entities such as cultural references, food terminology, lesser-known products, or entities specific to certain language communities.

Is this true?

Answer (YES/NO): NO